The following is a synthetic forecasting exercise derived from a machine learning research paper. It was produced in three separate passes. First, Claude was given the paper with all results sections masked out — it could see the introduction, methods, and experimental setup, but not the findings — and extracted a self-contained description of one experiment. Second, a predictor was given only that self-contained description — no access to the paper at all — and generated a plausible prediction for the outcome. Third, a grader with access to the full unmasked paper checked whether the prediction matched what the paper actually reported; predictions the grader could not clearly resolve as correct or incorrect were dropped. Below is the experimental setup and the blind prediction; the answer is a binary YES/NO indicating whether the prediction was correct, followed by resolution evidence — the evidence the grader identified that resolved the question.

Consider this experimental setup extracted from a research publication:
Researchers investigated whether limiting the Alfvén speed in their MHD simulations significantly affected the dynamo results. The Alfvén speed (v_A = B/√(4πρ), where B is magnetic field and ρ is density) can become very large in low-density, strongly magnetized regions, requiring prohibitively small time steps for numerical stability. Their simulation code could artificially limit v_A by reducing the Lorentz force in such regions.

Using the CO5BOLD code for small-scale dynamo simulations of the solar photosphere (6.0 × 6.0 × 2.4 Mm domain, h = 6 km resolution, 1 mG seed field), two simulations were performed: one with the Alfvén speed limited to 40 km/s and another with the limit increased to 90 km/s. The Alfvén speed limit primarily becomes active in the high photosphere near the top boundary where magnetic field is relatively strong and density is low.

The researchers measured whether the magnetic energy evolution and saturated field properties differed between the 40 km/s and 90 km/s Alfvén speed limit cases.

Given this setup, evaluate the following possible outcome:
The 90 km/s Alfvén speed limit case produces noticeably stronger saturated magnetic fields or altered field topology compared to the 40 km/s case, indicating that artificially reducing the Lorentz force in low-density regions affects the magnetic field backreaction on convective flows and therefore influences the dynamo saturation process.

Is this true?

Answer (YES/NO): NO